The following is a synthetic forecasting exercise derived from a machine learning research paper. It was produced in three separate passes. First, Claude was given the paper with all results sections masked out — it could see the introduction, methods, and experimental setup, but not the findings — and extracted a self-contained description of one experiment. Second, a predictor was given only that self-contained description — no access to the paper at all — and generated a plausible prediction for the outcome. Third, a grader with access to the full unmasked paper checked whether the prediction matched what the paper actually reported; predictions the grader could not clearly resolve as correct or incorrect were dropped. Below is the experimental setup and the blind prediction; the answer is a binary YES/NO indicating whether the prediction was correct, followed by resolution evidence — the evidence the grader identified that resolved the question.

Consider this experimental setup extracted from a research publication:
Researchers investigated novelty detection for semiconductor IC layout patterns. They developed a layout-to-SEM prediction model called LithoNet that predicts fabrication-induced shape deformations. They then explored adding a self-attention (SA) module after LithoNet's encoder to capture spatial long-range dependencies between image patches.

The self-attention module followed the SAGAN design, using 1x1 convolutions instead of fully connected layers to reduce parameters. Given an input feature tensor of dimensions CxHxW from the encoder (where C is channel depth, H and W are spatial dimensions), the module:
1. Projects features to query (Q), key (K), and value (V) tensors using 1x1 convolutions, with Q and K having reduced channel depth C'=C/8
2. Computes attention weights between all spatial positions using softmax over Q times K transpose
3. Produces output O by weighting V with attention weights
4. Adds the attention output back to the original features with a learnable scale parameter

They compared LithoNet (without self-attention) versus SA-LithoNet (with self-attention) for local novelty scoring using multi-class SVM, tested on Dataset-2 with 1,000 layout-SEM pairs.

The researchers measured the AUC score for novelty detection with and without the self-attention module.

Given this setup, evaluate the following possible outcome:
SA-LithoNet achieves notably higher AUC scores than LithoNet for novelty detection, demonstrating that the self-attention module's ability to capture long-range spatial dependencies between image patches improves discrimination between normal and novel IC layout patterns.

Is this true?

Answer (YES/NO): YES